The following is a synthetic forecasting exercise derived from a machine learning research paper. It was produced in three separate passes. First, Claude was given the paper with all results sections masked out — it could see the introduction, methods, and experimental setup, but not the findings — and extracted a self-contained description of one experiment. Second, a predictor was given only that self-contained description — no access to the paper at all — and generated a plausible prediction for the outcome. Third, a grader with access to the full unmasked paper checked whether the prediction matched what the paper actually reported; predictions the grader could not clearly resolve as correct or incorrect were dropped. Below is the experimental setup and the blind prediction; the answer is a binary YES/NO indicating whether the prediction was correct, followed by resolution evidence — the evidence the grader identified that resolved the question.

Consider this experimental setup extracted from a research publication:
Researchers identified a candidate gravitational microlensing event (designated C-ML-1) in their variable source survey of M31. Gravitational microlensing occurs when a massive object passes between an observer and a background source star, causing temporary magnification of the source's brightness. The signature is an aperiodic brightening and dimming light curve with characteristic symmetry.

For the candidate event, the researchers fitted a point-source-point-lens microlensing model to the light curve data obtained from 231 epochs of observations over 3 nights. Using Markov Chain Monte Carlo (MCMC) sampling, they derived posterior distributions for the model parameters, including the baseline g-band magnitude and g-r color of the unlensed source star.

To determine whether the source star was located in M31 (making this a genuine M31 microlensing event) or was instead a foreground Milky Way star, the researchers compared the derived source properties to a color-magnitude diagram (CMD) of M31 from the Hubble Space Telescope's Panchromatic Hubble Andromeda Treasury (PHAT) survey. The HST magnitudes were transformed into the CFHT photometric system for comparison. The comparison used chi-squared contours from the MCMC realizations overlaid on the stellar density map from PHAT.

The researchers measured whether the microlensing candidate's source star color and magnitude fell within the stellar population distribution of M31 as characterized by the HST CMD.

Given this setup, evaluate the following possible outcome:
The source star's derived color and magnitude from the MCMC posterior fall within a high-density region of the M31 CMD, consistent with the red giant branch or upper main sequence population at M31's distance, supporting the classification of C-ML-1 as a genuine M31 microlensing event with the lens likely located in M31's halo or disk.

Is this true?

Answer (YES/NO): NO